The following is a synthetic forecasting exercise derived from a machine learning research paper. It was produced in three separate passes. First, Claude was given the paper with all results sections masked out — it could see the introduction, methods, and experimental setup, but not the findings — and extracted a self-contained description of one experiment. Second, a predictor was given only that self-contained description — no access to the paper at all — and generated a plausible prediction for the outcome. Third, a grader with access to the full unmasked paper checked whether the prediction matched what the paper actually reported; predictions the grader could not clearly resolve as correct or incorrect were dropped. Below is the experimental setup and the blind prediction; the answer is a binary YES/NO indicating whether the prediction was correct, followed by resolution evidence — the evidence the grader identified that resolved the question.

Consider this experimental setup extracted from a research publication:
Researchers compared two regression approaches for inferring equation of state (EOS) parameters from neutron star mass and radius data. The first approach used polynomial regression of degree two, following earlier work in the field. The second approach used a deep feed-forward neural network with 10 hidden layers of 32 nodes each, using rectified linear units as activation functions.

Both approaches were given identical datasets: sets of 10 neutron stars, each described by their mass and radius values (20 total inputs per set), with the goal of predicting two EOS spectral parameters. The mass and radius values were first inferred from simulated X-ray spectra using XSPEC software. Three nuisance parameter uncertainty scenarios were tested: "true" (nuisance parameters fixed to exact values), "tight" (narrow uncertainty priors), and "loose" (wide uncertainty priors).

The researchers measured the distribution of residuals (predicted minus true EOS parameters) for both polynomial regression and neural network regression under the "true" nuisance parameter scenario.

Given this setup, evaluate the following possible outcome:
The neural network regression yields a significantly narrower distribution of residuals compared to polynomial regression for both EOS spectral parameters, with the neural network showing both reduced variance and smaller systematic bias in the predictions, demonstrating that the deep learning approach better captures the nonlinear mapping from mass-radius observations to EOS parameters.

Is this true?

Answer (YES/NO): NO